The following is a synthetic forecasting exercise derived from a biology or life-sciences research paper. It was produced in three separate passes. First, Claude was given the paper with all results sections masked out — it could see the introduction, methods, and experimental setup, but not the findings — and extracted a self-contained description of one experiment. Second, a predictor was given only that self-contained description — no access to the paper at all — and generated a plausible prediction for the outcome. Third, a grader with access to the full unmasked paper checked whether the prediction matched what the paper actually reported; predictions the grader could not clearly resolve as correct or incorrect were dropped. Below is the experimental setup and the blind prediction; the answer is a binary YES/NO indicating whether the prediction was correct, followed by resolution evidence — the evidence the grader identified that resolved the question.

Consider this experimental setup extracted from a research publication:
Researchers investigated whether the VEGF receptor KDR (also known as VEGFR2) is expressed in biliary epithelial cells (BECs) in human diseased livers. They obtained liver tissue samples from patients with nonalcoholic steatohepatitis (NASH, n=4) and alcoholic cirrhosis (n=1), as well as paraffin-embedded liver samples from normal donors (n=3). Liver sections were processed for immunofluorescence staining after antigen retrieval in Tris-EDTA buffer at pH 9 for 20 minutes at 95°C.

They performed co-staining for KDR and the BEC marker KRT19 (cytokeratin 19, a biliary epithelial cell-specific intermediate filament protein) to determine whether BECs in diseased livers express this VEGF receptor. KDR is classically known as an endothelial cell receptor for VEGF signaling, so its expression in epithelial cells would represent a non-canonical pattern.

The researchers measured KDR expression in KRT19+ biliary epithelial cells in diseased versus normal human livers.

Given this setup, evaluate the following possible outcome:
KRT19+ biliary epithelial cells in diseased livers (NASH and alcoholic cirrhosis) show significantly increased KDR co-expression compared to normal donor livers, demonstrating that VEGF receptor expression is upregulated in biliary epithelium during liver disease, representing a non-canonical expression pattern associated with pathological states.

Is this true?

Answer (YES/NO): YES